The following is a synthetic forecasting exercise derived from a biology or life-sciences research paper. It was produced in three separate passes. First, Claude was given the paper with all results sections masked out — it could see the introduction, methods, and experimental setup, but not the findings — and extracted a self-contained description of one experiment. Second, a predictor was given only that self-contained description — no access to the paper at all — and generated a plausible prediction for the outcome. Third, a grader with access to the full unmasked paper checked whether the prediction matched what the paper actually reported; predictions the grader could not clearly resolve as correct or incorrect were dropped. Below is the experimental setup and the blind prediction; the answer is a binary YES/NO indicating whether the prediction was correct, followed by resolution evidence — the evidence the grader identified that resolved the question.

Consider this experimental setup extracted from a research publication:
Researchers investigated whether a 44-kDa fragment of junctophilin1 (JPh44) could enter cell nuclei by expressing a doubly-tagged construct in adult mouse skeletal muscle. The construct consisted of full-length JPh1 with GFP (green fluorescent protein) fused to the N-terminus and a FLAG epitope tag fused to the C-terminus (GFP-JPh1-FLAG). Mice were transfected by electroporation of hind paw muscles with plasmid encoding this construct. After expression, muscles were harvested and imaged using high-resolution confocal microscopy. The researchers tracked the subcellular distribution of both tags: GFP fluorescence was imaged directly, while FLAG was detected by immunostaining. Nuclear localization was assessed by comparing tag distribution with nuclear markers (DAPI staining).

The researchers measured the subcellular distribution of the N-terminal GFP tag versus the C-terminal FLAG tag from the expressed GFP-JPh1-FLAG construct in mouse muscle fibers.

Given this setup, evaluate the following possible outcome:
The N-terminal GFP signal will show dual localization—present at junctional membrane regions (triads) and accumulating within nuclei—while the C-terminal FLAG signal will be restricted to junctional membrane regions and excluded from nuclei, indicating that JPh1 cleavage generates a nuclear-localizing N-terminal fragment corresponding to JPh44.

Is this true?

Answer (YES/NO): NO